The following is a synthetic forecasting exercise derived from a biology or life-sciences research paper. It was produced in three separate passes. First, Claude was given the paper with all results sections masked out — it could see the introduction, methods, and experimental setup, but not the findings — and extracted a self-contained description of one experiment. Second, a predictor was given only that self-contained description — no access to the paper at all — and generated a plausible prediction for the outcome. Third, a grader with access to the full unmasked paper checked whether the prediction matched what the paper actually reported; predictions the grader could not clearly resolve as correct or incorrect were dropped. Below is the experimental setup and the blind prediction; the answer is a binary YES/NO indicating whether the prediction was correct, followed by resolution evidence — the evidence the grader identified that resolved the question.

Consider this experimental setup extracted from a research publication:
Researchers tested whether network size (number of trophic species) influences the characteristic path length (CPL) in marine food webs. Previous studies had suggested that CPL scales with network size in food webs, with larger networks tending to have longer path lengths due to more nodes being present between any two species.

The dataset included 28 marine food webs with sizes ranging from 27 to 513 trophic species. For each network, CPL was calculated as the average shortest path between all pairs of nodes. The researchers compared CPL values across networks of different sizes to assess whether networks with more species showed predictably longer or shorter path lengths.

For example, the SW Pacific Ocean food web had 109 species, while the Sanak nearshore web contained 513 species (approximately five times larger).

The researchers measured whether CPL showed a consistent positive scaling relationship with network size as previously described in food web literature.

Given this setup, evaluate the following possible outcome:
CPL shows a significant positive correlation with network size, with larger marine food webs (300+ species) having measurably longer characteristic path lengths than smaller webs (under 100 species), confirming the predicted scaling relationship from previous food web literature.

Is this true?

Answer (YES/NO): NO